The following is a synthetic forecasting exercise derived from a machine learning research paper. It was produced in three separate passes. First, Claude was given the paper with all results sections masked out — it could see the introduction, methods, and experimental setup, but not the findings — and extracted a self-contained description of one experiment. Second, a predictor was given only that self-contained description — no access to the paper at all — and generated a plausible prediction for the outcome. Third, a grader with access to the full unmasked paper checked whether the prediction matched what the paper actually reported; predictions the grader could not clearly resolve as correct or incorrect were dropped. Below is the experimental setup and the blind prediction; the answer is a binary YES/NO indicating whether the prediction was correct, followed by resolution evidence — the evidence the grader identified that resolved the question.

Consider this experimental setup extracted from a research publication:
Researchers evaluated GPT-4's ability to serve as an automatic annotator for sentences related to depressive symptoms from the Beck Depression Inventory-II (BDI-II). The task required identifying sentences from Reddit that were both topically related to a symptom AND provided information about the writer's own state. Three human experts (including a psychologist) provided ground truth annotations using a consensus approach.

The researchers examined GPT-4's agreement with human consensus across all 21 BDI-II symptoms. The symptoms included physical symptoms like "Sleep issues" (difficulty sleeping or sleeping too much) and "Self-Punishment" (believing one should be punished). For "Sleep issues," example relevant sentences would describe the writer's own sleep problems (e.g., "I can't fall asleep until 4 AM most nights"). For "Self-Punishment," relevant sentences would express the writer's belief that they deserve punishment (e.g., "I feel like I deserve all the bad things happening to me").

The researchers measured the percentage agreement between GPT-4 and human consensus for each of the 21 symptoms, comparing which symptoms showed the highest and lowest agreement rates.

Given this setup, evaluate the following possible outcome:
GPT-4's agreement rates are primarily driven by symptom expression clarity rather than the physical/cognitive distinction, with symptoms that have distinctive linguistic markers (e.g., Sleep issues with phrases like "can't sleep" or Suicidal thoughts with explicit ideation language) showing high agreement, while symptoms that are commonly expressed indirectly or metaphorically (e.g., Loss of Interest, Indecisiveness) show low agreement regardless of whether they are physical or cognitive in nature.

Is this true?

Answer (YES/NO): NO